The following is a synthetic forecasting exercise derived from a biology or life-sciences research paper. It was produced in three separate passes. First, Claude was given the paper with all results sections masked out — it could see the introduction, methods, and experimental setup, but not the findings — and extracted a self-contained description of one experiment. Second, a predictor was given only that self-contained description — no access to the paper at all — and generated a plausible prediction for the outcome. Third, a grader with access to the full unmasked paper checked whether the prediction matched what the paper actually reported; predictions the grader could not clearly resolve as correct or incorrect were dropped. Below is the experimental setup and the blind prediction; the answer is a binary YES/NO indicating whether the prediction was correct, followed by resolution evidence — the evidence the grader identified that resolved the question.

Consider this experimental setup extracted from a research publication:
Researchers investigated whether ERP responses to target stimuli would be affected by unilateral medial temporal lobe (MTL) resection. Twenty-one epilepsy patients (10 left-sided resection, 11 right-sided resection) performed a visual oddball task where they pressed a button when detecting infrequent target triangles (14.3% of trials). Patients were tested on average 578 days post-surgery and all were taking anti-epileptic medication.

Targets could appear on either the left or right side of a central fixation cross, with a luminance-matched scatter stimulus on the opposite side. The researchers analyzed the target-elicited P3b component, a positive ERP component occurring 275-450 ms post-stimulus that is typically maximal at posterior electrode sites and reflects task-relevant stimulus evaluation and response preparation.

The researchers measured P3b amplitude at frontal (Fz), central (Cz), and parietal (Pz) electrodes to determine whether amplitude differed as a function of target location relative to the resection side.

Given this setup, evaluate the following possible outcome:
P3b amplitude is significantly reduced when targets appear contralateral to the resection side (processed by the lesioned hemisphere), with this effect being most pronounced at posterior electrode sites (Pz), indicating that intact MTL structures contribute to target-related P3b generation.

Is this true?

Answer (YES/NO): NO